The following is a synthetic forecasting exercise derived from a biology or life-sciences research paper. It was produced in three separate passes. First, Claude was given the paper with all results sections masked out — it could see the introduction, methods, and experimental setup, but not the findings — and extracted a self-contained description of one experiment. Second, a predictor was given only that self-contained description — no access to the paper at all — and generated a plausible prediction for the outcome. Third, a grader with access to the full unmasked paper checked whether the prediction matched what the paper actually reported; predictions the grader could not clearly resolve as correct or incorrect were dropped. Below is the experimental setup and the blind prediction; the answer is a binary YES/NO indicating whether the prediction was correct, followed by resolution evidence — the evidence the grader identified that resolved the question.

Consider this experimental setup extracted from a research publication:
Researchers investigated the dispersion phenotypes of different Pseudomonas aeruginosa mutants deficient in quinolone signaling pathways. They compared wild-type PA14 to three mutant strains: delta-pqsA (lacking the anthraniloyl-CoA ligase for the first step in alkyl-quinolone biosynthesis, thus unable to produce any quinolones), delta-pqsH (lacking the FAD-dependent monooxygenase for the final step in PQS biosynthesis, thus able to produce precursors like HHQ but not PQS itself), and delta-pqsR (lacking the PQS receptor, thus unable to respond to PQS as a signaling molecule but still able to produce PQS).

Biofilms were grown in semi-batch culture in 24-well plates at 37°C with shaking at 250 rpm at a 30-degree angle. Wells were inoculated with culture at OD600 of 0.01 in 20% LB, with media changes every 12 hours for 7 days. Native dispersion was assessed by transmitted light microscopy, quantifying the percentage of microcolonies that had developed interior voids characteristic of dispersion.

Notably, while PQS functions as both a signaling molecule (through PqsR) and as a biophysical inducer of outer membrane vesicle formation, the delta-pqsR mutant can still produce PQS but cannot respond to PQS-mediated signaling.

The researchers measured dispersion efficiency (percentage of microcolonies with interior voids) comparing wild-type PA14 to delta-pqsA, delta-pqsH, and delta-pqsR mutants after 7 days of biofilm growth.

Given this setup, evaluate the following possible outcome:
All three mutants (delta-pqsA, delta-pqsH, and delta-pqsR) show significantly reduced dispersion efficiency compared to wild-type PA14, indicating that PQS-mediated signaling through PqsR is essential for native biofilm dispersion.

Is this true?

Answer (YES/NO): NO